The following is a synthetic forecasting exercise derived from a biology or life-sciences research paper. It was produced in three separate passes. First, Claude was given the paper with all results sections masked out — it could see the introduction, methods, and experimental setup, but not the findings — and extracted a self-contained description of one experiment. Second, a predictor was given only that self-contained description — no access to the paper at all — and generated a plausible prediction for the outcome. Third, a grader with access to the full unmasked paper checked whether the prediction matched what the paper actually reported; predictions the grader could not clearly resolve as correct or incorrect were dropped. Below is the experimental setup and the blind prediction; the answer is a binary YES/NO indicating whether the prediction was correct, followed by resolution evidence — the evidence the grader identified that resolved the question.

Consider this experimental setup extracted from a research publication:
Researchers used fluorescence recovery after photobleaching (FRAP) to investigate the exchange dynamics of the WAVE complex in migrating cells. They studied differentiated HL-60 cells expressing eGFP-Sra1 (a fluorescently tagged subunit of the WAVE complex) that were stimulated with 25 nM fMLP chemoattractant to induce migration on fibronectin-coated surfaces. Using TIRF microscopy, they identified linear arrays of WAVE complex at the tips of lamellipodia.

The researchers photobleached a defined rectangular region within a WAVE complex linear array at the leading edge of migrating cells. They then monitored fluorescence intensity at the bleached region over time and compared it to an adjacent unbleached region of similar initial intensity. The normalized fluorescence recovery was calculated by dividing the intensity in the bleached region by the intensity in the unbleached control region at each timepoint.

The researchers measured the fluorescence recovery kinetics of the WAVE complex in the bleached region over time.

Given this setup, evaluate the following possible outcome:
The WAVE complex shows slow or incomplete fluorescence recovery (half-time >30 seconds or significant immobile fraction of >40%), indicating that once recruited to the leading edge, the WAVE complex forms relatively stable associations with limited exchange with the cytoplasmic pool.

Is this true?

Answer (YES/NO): NO